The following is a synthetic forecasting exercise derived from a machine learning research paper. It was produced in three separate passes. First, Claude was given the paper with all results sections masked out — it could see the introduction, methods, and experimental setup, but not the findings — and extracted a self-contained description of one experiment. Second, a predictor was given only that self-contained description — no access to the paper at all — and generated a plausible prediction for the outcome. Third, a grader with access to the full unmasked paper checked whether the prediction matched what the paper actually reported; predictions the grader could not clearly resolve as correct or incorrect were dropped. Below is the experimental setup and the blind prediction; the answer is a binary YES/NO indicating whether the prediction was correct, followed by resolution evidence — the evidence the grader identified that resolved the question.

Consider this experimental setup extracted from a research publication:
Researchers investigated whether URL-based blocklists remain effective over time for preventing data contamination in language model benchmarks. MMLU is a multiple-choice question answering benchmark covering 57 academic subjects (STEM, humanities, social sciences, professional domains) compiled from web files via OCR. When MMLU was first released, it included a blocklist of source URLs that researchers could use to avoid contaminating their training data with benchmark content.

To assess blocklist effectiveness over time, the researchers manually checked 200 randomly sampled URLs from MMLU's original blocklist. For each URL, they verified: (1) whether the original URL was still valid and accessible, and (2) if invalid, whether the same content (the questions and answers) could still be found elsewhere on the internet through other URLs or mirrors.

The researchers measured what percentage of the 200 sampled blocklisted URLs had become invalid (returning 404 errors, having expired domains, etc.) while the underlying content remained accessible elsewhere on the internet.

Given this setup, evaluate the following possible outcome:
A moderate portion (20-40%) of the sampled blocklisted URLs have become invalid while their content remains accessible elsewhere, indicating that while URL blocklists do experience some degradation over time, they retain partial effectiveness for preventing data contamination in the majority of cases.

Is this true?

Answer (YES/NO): NO